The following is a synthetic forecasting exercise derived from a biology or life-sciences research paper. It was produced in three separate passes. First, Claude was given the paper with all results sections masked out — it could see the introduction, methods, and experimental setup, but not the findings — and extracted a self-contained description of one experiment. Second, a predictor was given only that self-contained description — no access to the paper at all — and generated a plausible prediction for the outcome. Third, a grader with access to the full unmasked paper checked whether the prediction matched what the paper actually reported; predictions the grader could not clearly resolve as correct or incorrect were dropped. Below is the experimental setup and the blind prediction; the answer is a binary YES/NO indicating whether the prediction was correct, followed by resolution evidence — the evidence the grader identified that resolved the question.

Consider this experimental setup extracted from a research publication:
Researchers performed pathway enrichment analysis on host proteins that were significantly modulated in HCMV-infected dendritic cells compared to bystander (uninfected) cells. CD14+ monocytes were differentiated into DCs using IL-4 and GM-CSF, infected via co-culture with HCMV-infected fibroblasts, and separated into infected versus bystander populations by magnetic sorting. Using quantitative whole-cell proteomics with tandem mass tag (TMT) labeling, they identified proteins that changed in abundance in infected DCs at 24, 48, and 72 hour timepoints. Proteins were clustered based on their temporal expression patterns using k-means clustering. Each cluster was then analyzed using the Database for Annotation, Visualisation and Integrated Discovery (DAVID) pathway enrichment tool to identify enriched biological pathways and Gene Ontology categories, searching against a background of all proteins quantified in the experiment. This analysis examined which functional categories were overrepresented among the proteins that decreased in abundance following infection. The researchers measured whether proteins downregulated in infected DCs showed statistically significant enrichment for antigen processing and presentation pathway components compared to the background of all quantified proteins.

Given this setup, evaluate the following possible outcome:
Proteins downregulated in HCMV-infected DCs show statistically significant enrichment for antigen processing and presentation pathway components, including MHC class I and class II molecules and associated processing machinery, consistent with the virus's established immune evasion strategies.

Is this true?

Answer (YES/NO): YES